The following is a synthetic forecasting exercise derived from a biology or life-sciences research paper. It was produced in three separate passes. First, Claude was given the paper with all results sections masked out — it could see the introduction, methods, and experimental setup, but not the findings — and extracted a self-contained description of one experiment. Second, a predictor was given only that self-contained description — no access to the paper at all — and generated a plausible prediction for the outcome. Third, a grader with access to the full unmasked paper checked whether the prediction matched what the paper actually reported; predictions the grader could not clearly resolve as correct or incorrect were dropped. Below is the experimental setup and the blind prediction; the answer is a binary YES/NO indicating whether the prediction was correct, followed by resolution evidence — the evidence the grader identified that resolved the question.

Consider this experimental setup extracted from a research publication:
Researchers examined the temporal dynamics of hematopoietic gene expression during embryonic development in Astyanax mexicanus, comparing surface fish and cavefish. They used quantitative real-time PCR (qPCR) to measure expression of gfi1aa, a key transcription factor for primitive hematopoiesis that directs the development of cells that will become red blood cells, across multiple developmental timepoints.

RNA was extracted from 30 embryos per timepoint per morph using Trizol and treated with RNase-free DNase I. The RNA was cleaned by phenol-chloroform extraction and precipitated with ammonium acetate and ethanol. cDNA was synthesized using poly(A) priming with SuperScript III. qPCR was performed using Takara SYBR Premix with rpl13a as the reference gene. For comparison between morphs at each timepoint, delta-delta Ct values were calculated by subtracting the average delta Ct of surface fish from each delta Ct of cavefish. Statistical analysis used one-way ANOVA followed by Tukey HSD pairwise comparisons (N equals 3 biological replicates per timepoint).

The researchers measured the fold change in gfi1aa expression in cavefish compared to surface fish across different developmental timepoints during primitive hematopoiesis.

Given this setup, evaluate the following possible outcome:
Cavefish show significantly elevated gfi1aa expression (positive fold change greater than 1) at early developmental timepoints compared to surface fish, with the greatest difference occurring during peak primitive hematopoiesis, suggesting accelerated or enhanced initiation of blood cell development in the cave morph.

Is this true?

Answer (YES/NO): NO